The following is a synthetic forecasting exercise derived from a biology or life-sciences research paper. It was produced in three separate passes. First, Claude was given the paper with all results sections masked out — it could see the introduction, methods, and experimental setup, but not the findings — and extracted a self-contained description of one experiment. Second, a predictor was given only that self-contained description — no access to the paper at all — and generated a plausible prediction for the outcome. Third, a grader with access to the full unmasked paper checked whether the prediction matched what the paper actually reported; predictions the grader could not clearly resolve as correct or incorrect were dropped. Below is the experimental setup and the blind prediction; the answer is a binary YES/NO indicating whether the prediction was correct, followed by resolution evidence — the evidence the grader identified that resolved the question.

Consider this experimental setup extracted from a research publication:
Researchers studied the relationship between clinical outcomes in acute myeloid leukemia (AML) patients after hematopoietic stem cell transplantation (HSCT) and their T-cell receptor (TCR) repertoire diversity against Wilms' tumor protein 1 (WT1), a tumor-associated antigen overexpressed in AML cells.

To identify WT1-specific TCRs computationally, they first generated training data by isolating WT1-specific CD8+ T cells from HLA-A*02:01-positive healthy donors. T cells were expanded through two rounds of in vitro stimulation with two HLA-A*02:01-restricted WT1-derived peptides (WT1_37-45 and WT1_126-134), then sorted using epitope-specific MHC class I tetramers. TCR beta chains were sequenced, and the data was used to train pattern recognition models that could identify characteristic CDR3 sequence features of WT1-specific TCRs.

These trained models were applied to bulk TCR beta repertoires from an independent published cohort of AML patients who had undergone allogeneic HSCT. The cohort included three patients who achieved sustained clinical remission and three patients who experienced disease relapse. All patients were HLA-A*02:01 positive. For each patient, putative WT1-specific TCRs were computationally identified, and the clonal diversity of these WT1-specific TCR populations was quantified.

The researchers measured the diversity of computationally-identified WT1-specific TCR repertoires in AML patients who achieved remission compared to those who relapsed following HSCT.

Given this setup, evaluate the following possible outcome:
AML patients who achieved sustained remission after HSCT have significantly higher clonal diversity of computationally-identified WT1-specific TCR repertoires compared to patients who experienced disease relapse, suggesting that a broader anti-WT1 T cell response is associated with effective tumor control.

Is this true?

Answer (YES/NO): YES